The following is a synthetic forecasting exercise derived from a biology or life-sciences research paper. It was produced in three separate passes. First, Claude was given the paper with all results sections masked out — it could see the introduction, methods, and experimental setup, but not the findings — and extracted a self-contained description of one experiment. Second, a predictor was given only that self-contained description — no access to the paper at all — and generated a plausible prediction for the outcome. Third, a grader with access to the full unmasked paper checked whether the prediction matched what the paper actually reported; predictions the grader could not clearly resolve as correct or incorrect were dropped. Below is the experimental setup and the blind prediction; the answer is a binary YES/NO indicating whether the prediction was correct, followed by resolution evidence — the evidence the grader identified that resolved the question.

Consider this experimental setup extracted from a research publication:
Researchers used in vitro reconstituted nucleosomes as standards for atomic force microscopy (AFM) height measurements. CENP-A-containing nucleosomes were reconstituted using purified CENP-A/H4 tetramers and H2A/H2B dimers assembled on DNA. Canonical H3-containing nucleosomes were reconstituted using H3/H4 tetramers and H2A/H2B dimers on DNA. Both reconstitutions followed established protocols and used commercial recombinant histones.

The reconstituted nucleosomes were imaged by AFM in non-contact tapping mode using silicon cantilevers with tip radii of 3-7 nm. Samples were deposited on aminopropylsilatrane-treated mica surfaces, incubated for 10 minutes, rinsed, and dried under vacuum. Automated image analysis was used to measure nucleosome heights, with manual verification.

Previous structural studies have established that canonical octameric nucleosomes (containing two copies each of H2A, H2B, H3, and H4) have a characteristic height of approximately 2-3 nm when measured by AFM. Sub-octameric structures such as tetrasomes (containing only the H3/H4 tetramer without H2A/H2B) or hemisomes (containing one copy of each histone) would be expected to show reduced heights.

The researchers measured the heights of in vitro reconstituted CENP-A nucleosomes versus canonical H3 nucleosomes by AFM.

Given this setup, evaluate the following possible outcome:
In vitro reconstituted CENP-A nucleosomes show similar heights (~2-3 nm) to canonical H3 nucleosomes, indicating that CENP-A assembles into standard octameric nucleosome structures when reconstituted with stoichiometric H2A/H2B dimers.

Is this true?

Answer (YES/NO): YES